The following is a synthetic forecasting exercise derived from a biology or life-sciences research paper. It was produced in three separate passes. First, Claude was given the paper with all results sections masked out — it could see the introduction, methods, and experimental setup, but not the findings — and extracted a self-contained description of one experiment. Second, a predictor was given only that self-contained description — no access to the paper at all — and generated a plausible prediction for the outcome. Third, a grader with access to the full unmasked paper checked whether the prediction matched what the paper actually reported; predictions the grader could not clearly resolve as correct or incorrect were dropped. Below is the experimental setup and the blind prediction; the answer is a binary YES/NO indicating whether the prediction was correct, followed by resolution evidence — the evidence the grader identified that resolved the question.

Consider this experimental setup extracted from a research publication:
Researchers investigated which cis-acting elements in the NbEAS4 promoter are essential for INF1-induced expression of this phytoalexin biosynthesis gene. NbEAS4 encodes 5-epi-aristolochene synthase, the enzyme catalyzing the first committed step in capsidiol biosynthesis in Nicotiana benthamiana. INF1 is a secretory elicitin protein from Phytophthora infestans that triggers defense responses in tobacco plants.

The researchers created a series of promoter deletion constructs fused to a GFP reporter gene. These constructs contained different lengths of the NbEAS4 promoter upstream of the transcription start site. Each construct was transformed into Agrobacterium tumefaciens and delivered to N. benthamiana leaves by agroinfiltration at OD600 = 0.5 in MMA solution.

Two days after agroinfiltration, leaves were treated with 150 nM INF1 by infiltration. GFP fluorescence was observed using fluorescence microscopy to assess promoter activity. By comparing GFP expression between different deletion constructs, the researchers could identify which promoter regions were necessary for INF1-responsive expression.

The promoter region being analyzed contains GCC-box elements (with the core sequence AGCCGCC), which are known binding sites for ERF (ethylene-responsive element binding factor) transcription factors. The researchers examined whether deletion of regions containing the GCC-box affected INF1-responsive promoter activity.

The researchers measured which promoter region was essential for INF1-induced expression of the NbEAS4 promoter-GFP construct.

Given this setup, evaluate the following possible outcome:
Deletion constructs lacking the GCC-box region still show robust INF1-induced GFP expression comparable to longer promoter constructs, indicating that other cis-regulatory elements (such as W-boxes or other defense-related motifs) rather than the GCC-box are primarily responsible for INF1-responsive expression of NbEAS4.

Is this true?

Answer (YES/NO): NO